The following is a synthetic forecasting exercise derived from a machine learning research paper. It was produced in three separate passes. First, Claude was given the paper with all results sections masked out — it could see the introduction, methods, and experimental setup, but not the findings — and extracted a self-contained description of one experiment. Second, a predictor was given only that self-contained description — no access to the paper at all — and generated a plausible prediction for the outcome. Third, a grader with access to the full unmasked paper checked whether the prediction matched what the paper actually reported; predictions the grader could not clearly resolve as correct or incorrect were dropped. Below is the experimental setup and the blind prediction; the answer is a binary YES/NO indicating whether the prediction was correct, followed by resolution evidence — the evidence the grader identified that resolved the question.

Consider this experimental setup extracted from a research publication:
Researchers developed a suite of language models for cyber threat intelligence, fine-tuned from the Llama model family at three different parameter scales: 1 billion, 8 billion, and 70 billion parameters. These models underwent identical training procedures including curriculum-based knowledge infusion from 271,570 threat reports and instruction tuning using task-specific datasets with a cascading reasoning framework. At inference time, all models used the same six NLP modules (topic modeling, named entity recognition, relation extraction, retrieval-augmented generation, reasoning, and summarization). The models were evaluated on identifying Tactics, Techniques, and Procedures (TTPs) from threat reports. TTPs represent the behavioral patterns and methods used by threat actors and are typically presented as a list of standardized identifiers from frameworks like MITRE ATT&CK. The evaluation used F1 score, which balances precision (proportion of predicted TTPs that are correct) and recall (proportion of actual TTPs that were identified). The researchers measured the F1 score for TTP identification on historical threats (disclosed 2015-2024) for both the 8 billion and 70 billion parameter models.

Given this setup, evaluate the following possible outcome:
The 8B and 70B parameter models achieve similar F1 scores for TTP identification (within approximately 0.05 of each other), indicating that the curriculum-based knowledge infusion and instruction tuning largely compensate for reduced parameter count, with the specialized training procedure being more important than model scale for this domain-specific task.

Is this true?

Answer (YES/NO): NO